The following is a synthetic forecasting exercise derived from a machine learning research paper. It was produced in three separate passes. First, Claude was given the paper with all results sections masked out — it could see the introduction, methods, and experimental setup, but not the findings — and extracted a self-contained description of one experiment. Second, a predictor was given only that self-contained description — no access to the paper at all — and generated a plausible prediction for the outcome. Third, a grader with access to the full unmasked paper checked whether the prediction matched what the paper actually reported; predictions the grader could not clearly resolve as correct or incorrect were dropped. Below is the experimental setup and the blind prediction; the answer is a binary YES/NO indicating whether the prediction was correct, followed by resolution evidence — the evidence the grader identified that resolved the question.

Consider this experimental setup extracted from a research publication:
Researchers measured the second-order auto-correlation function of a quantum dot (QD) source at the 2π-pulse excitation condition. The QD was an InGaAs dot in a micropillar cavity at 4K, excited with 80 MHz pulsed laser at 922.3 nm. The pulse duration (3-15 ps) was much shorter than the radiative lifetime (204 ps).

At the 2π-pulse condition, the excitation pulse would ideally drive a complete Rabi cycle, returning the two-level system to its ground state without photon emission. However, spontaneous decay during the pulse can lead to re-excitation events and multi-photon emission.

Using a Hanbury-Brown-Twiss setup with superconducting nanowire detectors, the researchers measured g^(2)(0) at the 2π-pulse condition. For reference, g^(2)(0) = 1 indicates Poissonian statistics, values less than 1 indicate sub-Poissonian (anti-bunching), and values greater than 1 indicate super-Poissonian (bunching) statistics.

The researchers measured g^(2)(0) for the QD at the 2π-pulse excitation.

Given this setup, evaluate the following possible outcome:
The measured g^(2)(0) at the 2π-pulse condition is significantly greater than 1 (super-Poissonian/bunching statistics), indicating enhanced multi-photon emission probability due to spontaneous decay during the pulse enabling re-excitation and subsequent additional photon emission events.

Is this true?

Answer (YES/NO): YES